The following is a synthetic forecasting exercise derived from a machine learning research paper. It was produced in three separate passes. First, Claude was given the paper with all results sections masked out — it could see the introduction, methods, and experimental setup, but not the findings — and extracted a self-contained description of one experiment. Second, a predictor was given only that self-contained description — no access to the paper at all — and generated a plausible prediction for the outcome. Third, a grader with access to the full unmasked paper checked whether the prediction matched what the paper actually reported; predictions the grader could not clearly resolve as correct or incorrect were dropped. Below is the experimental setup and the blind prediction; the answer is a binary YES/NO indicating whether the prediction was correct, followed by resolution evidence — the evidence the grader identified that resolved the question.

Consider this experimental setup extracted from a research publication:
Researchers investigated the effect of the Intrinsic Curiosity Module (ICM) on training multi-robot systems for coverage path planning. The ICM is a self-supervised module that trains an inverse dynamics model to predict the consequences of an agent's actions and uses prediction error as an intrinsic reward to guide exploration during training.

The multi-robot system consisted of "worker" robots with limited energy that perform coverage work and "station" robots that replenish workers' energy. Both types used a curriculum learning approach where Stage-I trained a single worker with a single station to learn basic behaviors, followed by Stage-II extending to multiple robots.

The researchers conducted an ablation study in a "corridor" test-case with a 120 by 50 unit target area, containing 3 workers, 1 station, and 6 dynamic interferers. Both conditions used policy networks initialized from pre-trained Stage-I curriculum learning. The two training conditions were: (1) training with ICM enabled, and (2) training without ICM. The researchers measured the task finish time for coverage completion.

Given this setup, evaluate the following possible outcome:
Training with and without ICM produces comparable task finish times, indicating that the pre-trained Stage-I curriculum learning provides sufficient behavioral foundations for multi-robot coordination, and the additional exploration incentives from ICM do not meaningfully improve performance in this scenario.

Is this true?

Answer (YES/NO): NO